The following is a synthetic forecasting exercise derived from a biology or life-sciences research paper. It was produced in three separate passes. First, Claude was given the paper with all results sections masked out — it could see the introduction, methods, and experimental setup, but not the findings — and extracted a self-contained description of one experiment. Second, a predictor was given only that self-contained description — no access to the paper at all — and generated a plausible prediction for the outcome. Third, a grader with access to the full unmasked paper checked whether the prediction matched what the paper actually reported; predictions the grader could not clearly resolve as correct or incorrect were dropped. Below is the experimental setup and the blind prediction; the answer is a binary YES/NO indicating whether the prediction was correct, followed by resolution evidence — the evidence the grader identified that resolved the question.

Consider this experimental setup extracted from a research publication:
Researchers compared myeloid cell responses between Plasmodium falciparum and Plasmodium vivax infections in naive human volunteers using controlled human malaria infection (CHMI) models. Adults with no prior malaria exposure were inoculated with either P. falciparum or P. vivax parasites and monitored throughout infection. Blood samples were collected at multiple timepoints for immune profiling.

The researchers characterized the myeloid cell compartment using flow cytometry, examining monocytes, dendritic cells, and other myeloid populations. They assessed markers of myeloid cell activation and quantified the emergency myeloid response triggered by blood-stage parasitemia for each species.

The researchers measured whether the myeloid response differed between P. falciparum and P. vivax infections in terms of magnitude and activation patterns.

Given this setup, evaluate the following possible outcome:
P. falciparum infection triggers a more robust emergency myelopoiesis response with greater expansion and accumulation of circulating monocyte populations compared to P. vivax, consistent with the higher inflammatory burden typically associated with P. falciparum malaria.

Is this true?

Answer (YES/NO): NO